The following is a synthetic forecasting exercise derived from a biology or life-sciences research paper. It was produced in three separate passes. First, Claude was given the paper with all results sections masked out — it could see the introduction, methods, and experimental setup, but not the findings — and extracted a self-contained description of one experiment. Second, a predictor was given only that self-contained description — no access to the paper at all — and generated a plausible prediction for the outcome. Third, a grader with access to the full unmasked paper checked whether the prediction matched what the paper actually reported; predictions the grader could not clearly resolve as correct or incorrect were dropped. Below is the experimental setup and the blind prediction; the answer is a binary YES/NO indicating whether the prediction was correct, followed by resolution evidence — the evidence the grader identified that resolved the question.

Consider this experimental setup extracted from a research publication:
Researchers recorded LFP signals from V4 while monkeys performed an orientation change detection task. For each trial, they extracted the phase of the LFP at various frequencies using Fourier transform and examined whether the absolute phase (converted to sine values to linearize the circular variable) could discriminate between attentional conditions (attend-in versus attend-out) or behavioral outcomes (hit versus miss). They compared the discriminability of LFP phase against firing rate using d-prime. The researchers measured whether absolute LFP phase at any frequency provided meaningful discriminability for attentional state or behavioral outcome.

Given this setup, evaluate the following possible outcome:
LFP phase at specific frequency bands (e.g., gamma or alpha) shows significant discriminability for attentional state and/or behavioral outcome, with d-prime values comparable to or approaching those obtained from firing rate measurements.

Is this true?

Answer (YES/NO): NO